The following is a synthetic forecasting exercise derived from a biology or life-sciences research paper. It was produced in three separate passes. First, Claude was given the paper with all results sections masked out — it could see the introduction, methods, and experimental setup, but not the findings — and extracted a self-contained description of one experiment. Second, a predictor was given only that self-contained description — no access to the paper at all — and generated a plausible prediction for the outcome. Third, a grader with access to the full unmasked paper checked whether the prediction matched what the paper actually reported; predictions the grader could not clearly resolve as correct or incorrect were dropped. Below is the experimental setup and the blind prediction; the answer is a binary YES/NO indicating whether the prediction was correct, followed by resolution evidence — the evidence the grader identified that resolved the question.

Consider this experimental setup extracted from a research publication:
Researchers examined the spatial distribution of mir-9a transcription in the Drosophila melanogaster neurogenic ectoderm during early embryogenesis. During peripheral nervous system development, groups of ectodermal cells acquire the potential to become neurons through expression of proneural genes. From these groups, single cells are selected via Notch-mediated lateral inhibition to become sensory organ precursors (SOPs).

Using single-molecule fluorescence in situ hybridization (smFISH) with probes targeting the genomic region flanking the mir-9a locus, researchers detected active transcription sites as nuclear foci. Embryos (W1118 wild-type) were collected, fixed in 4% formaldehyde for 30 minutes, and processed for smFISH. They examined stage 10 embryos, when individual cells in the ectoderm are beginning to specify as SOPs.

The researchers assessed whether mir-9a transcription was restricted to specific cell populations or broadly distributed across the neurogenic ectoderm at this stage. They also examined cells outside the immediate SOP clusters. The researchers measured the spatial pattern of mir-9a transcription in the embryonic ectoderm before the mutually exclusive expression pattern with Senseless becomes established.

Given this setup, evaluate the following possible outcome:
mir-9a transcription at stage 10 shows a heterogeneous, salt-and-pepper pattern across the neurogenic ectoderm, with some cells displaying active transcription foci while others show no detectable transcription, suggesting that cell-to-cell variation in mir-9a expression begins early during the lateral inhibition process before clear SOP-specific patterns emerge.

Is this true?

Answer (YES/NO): NO